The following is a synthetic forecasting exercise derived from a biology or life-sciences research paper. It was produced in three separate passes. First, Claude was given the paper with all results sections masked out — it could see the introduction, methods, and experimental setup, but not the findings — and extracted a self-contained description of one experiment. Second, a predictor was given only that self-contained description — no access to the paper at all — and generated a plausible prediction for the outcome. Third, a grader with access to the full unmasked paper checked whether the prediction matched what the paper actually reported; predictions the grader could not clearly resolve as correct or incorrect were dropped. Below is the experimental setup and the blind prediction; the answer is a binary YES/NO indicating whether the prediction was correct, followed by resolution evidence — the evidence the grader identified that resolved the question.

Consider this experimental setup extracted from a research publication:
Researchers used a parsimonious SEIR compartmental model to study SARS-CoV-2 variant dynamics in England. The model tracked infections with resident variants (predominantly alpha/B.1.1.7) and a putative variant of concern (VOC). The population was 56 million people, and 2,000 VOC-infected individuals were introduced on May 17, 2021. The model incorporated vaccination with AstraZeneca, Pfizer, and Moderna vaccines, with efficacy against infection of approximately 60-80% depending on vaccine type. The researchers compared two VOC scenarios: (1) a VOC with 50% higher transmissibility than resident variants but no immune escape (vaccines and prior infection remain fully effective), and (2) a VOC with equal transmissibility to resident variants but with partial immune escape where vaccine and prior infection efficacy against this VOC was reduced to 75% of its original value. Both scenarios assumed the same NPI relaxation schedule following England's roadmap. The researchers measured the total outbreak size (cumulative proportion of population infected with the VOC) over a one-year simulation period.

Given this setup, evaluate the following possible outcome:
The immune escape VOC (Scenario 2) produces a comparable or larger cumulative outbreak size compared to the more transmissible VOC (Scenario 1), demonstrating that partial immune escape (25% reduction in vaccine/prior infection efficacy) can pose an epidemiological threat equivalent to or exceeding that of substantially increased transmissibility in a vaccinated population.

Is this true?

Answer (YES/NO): YES